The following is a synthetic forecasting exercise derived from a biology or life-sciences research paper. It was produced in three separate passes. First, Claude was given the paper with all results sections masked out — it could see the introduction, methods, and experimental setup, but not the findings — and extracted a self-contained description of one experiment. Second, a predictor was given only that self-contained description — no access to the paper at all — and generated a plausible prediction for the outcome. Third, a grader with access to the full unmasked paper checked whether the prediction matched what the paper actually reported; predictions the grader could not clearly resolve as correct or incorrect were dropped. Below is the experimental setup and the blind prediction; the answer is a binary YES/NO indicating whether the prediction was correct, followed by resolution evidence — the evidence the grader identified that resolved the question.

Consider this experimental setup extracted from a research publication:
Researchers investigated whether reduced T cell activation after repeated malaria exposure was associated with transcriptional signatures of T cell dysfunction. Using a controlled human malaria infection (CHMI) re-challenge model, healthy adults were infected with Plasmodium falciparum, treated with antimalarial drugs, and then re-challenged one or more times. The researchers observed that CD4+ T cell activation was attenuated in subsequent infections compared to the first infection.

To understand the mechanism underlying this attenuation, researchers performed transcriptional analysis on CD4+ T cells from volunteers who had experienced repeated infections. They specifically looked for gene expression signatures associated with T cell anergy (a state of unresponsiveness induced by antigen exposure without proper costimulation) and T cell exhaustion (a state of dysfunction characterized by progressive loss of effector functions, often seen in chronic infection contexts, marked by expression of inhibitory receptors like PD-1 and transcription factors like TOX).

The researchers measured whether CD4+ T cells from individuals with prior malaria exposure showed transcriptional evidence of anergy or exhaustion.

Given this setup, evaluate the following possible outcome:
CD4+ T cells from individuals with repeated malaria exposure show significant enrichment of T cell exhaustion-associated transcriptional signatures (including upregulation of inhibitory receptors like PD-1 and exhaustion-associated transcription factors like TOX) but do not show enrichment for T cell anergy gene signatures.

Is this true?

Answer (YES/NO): NO